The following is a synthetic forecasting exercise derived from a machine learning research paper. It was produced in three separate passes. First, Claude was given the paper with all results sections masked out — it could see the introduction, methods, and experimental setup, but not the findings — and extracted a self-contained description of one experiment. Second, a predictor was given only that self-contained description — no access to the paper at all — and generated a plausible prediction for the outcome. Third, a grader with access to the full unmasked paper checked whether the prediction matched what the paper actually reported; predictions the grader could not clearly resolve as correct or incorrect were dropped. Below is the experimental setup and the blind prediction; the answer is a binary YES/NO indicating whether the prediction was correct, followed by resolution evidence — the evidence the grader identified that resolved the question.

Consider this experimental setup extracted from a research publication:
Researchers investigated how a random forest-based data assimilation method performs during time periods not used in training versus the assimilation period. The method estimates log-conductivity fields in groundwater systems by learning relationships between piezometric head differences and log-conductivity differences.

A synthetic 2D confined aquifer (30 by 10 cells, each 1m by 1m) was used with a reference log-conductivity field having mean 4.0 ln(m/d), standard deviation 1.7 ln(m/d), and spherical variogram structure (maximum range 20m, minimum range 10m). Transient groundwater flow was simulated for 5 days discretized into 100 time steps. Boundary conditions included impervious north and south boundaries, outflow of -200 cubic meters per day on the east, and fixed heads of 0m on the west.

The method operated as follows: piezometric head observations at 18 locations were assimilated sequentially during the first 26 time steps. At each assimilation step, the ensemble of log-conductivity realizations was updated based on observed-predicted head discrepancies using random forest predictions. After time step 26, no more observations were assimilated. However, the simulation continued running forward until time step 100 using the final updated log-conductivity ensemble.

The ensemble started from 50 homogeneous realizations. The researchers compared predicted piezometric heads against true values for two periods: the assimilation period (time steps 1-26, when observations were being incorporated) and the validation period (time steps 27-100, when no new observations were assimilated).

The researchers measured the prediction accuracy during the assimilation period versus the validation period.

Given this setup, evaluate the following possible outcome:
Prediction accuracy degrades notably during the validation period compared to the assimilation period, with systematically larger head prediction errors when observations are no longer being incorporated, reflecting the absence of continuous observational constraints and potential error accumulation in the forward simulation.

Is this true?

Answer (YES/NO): NO